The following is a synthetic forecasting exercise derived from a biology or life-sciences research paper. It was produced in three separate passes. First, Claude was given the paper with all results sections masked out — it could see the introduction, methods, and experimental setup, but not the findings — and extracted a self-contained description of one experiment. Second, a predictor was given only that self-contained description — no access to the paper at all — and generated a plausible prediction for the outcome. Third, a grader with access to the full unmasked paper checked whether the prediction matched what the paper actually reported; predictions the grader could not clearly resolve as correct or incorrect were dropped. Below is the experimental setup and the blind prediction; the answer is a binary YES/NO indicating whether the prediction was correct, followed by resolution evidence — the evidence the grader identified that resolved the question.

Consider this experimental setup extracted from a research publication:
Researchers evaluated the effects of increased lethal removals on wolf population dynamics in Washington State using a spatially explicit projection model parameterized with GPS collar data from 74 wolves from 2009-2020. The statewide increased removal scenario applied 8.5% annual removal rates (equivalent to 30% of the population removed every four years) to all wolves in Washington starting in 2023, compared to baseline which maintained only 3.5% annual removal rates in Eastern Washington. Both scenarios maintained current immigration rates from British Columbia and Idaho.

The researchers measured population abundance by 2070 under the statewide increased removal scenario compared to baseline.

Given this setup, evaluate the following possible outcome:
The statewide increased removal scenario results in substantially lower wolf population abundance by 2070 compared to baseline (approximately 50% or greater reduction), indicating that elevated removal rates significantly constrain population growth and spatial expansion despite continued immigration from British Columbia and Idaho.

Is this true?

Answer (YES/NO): YES